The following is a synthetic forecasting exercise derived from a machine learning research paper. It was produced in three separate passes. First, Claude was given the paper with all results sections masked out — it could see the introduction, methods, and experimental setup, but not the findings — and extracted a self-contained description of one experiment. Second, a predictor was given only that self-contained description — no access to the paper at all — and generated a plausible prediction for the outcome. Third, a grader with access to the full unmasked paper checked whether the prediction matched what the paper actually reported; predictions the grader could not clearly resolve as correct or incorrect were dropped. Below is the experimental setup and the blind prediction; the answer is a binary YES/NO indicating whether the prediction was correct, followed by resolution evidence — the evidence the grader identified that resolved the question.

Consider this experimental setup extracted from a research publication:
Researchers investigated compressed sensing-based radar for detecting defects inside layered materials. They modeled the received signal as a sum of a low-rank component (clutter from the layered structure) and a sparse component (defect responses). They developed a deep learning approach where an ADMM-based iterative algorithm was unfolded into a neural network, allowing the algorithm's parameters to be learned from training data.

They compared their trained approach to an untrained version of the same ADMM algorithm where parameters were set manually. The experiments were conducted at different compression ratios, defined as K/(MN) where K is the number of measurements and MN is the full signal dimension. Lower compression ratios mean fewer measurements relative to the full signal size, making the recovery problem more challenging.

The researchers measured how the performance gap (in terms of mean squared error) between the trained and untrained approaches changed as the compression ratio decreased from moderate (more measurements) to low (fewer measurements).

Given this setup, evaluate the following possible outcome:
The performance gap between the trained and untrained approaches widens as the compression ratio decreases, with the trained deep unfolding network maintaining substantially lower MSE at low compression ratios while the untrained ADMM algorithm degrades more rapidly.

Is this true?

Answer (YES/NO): YES